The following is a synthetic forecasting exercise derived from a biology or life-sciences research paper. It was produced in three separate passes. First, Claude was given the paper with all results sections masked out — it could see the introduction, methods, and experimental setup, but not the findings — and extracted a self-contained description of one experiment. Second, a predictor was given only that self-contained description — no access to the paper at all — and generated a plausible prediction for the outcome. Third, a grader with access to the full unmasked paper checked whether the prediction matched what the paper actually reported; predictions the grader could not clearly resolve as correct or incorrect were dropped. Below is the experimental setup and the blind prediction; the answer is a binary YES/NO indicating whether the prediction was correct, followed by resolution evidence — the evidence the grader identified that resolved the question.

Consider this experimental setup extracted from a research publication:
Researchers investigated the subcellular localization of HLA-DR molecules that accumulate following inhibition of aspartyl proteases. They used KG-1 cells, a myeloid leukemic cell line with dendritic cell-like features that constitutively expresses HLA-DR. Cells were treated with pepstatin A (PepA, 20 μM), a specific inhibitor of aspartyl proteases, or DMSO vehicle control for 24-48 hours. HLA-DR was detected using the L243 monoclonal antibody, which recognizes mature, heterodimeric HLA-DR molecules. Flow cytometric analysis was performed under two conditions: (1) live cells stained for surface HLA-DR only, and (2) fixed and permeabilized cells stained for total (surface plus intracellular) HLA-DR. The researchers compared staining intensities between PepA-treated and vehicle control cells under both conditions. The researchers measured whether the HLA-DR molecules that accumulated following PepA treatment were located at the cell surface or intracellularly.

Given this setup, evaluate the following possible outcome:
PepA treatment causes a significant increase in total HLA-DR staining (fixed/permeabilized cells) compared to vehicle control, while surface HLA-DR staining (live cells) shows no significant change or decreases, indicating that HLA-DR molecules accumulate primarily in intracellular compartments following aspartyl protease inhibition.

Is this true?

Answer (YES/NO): YES